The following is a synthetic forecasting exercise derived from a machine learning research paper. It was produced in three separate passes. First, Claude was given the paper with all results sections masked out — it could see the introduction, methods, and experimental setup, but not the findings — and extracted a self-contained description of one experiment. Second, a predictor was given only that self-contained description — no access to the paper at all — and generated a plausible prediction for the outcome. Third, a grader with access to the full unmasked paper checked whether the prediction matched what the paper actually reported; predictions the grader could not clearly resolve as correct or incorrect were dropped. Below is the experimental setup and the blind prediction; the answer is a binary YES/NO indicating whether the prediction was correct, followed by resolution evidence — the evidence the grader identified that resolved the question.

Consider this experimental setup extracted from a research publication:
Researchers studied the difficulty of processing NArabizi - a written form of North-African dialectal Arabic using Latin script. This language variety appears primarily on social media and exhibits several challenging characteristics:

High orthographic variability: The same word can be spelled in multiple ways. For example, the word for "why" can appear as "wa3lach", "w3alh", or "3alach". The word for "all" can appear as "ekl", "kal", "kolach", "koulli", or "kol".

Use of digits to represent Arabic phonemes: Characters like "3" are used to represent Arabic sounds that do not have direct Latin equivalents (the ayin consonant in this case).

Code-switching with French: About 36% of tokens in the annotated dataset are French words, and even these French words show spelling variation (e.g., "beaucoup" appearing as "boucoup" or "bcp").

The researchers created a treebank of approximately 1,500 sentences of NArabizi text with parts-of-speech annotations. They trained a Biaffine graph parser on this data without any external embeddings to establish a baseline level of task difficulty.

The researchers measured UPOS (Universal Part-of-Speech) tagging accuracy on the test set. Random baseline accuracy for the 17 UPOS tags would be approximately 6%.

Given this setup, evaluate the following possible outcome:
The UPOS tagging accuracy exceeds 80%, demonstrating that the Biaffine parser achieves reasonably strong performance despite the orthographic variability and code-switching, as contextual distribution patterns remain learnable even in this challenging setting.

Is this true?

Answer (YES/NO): NO